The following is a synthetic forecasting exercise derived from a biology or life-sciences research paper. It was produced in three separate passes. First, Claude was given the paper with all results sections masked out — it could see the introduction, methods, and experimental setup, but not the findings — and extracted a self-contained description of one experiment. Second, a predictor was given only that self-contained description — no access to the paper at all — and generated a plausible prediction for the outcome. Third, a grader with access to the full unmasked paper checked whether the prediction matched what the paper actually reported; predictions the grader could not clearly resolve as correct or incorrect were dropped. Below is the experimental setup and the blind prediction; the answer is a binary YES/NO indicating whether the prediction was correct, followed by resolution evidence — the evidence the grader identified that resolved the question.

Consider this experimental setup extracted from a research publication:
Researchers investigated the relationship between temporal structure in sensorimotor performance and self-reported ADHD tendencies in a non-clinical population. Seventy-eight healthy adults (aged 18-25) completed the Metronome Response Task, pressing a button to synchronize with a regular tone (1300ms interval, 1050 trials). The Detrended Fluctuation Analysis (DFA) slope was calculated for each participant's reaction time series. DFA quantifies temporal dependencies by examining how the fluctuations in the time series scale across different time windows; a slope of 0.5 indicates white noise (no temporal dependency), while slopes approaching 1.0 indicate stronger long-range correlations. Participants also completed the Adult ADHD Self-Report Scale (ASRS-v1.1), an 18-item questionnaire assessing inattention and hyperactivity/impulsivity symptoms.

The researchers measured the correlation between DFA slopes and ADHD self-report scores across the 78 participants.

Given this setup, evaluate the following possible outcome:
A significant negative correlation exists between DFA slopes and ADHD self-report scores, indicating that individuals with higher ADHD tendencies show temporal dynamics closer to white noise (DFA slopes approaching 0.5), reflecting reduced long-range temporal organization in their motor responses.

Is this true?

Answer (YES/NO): NO